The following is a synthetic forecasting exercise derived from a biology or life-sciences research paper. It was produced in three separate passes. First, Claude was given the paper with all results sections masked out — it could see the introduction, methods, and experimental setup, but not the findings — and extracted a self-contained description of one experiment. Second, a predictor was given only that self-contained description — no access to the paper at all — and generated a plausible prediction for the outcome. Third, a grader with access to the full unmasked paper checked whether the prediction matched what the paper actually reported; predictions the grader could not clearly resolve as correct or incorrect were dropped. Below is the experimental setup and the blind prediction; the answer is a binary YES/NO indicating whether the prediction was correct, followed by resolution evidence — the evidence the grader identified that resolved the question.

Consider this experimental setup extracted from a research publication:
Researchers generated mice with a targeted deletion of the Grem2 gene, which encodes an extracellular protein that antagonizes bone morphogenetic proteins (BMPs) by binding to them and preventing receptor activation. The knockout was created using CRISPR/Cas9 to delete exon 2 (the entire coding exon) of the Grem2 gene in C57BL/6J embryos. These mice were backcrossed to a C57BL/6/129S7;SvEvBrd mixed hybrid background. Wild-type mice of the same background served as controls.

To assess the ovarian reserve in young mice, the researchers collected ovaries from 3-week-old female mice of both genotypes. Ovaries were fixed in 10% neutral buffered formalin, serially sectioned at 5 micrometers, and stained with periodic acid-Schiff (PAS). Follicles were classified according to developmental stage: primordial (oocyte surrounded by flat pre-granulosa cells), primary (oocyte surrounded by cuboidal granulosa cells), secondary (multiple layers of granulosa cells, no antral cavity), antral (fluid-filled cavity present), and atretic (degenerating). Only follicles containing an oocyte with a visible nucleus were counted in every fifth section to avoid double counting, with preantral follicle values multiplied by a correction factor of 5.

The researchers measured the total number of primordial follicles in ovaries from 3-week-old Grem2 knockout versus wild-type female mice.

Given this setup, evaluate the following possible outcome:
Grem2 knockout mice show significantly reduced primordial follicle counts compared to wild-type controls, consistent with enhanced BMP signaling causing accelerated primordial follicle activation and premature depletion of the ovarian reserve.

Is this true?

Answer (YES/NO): NO